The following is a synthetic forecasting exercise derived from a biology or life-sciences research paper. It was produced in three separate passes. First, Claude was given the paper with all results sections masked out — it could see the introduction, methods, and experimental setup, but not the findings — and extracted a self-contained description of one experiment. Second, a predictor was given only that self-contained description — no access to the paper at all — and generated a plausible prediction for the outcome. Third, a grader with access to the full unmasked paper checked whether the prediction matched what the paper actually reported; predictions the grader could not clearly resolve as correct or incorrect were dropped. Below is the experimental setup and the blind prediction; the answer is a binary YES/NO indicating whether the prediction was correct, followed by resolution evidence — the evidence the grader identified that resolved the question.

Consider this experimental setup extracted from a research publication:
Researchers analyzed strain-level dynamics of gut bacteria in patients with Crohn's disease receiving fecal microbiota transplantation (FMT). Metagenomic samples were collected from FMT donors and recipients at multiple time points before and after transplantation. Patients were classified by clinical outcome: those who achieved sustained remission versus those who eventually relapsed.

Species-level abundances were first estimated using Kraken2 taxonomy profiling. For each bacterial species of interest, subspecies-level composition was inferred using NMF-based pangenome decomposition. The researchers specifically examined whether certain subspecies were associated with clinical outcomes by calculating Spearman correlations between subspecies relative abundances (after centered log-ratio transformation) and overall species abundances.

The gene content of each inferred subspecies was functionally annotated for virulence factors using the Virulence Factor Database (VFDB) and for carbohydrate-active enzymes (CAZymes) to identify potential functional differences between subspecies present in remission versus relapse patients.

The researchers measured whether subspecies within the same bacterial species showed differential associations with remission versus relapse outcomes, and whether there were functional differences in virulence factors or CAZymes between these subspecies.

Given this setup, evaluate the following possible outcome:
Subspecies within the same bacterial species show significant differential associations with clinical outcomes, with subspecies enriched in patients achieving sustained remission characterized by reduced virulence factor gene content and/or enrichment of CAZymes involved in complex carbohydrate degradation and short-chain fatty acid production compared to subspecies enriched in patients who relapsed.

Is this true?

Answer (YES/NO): YES